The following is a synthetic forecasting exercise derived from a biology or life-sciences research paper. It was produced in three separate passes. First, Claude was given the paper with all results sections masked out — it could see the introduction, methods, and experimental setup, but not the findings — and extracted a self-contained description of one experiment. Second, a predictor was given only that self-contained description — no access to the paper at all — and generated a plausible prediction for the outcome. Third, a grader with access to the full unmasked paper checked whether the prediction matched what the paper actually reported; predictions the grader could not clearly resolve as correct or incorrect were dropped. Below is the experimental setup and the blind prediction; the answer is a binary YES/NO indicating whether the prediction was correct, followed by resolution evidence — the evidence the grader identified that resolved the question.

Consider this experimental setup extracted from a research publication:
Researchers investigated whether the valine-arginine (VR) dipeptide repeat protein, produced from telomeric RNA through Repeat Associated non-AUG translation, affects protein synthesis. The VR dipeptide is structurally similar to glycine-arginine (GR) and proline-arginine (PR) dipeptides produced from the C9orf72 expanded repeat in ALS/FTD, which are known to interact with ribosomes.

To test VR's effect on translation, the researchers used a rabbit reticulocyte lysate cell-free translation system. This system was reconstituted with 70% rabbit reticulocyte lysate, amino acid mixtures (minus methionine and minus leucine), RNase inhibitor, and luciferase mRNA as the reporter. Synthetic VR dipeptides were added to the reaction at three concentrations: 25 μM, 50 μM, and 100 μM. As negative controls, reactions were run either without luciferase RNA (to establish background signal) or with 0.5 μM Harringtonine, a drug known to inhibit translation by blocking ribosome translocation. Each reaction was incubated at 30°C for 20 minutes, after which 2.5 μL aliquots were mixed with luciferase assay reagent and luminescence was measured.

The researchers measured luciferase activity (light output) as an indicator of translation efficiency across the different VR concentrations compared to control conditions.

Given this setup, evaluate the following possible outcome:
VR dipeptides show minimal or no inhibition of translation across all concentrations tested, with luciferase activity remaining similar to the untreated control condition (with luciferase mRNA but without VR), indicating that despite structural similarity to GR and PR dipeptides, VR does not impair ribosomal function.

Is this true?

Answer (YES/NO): NO